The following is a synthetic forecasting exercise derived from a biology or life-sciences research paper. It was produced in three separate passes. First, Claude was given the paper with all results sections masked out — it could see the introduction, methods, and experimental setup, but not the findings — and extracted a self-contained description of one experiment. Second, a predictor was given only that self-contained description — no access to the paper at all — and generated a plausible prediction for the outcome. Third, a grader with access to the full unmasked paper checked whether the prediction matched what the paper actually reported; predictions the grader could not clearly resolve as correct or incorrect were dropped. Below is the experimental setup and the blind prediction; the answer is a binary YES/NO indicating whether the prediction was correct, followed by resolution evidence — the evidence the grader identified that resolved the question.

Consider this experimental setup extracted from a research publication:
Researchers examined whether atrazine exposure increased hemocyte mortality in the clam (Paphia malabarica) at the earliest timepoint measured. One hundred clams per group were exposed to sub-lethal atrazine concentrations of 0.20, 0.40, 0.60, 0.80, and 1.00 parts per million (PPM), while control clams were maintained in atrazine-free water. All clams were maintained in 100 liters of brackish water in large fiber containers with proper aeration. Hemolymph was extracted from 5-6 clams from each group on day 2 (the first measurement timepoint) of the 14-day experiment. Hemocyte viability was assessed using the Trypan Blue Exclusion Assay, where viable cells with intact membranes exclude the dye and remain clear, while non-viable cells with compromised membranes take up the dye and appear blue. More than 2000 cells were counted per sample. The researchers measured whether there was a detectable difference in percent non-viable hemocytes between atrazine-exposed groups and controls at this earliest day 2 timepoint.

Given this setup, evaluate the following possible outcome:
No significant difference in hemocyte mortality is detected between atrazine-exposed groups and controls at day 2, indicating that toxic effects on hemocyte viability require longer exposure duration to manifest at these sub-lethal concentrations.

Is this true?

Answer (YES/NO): NO